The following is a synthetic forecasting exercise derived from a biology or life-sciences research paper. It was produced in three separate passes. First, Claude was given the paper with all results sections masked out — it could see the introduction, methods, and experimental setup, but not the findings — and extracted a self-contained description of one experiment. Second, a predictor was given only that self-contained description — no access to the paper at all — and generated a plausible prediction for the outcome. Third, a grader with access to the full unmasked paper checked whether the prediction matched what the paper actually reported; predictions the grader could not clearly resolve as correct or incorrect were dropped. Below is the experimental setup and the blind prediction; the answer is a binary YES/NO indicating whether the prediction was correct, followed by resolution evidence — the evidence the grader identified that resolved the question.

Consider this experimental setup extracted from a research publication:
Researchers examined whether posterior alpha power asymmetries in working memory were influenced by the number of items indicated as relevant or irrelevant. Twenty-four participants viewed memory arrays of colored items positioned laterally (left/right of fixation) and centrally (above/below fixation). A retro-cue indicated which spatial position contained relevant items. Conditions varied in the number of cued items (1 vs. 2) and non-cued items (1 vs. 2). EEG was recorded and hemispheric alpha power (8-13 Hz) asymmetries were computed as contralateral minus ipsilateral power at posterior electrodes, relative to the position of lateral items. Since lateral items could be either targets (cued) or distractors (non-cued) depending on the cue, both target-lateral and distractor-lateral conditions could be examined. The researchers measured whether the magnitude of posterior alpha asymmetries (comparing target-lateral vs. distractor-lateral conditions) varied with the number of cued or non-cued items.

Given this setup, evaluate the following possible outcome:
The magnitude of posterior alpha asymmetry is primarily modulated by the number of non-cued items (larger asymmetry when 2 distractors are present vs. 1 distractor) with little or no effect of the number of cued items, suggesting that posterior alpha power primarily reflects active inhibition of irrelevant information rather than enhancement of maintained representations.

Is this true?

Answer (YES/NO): NO